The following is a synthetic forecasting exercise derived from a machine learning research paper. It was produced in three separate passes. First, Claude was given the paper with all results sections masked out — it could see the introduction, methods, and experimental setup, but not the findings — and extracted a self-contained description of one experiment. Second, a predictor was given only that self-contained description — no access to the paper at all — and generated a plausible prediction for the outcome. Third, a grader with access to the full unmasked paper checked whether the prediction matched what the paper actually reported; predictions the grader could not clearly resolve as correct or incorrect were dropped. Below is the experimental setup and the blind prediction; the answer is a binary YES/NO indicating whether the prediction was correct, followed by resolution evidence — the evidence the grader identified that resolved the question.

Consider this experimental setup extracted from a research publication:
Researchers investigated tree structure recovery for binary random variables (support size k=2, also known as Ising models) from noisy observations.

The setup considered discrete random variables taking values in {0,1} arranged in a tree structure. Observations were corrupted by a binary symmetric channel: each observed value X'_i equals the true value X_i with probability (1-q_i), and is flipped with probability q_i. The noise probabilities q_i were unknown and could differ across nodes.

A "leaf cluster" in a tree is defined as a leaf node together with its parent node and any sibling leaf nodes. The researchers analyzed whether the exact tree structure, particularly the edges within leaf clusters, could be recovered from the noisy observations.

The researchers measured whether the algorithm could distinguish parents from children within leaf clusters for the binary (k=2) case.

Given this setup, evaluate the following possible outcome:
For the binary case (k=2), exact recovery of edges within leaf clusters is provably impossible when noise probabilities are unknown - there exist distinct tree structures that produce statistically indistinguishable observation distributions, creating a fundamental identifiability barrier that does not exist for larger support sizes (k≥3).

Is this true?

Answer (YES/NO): YES